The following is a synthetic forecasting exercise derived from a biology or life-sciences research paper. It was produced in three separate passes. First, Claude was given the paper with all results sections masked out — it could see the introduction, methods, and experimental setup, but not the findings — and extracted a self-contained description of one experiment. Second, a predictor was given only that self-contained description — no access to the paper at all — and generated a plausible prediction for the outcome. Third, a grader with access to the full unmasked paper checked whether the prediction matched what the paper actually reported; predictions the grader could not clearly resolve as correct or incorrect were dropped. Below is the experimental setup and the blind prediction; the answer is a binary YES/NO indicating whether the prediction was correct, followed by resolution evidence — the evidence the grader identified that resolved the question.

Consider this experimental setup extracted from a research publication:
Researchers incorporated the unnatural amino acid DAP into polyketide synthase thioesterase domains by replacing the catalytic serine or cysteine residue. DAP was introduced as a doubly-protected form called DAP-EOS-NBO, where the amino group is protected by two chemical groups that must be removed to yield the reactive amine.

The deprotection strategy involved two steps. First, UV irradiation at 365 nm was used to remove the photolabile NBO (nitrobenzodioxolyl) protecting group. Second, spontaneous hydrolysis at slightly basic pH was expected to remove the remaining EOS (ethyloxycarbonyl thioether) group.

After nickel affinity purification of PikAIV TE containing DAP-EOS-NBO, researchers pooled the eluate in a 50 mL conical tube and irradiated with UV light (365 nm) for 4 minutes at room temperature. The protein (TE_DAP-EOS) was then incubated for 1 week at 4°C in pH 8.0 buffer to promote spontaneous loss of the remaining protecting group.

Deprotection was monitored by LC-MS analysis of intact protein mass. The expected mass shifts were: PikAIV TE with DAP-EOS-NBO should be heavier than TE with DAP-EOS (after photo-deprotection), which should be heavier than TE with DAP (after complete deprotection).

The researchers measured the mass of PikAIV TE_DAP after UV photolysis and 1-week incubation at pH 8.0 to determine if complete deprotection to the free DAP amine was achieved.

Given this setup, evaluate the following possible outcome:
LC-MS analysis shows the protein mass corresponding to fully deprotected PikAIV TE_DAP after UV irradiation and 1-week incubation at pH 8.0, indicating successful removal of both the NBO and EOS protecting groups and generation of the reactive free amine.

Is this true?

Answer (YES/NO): YES